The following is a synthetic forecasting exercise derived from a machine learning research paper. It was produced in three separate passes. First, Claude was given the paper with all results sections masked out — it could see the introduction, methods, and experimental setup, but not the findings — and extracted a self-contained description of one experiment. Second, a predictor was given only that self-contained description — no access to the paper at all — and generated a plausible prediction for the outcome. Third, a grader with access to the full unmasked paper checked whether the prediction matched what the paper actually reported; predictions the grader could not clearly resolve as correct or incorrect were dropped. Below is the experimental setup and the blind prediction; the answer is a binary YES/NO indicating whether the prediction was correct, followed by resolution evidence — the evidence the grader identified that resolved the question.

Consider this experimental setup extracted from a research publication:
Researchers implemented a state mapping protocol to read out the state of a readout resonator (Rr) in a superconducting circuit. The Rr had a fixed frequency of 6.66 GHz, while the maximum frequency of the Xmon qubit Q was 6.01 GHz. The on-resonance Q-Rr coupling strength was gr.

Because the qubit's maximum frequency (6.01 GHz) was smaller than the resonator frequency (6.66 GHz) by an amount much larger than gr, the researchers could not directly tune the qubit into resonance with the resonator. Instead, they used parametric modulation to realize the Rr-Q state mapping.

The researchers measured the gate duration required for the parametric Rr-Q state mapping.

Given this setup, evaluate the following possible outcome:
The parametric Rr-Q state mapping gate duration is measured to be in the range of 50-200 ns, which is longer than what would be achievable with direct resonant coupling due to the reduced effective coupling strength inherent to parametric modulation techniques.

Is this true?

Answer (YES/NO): YES